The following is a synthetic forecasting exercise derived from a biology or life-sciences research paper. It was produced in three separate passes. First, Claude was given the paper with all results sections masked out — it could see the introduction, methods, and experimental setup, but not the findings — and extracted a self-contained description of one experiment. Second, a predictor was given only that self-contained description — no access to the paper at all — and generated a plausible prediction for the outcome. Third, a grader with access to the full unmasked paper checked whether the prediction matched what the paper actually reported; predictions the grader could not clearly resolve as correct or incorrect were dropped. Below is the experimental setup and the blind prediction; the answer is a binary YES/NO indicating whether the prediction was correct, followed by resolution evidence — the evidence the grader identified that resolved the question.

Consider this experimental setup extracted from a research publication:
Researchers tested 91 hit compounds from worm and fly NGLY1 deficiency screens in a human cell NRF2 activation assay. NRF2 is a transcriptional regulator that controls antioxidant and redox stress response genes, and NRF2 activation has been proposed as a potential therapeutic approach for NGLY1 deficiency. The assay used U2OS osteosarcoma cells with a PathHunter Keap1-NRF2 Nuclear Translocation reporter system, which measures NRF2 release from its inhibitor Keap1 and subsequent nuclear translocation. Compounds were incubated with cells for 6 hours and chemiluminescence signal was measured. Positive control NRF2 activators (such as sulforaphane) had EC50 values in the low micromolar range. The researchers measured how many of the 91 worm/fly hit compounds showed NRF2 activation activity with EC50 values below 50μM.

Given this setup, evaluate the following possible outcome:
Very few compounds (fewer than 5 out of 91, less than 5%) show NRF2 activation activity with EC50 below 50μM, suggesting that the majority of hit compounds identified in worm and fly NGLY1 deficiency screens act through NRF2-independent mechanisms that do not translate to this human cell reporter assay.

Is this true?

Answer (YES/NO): NO